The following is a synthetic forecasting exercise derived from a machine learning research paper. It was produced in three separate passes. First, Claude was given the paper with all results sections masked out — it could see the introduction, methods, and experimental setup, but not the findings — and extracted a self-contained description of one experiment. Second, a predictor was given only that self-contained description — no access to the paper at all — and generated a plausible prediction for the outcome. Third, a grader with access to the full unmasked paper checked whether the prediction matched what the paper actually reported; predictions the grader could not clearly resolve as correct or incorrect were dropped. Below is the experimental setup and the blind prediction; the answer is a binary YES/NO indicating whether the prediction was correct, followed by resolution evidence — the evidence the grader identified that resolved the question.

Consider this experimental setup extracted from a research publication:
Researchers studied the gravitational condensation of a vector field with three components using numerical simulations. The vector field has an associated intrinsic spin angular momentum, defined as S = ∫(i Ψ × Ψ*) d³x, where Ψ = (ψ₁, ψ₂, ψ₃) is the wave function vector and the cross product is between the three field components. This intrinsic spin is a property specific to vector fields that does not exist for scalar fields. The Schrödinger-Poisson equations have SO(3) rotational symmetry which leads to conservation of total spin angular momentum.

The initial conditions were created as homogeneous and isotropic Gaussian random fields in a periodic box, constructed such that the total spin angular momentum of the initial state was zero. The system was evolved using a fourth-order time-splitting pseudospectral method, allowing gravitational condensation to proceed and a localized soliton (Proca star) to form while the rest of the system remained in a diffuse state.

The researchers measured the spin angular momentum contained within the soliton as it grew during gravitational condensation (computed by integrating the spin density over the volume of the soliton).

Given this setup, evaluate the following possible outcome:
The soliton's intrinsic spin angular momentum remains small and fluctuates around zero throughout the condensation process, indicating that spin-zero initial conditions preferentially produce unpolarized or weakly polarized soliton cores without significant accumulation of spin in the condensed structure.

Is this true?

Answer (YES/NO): NO